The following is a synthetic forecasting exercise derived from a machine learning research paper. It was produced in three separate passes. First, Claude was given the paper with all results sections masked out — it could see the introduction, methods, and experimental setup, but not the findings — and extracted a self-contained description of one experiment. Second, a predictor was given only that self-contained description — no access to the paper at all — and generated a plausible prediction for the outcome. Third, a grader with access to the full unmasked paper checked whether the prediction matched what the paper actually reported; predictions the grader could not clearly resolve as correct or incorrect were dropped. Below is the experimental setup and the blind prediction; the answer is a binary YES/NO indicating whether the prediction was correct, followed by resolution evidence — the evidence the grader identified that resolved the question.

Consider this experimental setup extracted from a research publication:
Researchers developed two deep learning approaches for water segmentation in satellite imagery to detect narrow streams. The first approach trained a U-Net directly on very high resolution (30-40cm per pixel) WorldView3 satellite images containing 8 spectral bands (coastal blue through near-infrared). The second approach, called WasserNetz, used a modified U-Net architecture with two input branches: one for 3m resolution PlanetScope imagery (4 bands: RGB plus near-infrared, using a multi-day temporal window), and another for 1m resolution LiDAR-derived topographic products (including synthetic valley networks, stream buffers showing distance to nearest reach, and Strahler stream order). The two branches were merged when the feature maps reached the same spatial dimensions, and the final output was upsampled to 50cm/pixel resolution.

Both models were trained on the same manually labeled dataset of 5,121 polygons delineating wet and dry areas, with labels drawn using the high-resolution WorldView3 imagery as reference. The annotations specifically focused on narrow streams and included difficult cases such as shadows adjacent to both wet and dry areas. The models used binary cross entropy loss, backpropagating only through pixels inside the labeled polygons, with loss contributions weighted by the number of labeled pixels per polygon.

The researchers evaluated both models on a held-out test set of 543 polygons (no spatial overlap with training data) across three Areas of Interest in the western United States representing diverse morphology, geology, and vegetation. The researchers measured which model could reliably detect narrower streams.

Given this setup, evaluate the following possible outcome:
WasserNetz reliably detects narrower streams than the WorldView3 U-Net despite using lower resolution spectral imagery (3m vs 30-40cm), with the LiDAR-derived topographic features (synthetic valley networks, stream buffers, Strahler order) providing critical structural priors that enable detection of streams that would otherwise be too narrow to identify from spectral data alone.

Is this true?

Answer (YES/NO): NO